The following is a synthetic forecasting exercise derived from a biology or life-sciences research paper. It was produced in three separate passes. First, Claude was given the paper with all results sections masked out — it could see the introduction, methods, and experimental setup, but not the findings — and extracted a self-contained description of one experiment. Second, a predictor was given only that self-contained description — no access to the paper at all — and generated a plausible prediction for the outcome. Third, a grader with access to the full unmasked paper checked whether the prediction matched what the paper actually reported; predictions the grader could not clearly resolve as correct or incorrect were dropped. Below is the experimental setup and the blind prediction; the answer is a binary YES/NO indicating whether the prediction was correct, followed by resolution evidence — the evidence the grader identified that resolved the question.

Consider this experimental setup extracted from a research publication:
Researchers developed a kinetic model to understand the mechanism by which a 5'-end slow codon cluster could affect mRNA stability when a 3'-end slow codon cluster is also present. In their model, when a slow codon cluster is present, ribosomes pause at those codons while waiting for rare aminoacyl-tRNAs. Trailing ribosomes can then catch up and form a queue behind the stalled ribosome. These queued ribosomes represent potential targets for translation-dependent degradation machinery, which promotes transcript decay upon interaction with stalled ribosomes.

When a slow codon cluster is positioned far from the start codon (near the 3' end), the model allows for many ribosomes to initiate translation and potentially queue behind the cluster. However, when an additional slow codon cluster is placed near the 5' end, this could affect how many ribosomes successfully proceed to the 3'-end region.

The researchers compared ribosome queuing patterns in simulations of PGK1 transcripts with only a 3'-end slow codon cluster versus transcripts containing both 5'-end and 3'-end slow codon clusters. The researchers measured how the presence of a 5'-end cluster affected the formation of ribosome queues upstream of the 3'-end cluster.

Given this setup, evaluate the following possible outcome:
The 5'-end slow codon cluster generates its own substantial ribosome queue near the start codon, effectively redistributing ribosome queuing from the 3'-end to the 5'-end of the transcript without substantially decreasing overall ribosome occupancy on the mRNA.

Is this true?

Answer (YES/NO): NO